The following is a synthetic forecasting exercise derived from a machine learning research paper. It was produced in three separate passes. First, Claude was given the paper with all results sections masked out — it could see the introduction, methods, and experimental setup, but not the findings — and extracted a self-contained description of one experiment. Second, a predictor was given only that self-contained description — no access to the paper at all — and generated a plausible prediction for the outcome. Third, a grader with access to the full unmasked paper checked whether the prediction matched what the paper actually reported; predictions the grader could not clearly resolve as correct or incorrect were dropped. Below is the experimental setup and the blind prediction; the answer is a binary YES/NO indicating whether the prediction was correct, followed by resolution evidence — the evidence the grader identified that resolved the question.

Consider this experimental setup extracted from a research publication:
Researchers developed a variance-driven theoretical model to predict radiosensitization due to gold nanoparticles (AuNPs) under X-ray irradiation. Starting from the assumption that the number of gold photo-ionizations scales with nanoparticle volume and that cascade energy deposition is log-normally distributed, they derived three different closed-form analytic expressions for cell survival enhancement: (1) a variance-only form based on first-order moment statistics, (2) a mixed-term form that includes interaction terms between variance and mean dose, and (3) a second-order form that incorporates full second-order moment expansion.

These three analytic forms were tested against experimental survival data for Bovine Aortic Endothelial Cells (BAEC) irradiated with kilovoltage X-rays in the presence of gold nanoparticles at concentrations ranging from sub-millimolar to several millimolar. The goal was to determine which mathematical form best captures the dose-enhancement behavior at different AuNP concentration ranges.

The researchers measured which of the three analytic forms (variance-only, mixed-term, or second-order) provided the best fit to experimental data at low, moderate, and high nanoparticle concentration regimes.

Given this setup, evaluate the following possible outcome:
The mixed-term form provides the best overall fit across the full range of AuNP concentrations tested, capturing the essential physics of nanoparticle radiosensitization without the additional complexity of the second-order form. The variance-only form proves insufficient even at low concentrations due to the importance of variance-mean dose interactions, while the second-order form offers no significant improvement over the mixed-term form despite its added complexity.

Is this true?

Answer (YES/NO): NO